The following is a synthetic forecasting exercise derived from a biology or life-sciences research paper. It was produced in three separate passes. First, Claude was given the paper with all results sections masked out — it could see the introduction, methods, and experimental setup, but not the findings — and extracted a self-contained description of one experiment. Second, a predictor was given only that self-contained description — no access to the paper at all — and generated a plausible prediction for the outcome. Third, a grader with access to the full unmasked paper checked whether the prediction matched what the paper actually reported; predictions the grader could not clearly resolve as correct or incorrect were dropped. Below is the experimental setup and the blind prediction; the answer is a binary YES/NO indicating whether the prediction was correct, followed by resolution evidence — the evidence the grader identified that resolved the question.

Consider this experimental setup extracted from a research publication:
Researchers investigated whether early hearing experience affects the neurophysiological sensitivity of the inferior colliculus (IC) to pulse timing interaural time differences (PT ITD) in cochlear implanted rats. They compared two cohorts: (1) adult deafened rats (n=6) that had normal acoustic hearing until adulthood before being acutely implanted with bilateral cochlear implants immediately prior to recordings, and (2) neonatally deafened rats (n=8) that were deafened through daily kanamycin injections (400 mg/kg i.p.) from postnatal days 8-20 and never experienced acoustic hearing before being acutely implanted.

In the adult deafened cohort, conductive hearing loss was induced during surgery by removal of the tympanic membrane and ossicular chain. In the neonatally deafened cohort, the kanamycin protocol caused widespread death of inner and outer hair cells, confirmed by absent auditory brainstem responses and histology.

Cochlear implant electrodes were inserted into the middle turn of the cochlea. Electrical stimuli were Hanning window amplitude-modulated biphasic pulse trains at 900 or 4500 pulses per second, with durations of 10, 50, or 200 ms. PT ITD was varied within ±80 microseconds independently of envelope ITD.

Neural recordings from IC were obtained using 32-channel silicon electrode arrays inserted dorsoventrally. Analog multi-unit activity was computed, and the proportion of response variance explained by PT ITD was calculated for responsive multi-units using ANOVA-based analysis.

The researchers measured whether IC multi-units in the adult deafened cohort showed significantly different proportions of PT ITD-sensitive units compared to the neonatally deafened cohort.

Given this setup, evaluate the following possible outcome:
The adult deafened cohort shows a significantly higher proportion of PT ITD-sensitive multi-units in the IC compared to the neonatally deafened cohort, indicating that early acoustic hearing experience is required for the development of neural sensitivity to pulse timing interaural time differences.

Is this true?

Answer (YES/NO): NO